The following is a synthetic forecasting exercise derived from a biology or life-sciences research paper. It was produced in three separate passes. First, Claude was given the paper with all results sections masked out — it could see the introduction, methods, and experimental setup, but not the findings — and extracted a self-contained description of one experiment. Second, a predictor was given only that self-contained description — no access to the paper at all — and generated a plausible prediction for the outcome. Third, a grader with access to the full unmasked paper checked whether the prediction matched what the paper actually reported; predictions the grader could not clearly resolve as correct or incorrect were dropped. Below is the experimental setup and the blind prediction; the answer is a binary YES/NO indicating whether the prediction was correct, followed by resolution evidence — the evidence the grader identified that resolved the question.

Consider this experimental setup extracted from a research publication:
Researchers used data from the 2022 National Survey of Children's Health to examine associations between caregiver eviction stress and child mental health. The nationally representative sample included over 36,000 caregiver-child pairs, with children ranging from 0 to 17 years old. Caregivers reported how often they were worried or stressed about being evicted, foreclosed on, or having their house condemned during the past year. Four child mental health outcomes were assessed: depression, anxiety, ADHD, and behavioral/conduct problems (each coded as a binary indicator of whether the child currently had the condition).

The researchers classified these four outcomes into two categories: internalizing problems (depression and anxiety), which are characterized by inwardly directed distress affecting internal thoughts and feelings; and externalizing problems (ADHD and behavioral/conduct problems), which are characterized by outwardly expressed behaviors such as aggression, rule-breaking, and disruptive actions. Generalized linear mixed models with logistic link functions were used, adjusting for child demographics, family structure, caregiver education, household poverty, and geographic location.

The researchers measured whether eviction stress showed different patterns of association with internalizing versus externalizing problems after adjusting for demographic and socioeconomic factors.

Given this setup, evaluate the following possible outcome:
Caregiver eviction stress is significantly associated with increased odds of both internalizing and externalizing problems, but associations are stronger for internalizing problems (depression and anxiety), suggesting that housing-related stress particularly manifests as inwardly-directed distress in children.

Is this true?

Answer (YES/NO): NO